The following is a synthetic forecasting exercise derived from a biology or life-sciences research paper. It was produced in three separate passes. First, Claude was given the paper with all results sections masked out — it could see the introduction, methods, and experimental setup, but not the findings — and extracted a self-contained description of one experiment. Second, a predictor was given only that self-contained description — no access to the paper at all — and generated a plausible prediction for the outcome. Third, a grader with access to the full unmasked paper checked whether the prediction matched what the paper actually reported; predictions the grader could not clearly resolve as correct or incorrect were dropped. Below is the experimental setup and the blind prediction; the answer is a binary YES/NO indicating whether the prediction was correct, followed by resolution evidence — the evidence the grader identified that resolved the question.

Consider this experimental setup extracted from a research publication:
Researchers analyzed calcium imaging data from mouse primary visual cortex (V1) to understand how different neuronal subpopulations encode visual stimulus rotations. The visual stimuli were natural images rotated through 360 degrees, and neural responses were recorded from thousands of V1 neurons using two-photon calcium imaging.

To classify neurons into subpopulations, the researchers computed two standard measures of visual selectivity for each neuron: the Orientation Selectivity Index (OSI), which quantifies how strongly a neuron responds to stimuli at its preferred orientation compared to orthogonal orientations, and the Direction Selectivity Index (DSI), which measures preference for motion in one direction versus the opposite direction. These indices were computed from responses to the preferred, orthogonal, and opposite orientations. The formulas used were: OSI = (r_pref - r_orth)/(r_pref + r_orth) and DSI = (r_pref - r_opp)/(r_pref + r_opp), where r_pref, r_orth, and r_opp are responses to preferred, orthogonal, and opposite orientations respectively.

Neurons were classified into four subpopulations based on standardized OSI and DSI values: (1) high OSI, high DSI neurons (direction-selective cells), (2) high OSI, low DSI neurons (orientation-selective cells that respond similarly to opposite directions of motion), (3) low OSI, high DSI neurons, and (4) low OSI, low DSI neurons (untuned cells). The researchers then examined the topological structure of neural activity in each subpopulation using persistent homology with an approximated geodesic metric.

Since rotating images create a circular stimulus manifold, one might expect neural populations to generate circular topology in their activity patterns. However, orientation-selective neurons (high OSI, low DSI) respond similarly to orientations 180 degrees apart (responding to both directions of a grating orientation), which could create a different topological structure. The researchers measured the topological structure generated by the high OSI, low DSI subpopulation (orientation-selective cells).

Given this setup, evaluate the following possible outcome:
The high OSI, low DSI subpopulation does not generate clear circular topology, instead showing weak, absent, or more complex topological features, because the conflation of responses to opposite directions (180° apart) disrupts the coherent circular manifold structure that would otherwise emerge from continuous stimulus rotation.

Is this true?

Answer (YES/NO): NO